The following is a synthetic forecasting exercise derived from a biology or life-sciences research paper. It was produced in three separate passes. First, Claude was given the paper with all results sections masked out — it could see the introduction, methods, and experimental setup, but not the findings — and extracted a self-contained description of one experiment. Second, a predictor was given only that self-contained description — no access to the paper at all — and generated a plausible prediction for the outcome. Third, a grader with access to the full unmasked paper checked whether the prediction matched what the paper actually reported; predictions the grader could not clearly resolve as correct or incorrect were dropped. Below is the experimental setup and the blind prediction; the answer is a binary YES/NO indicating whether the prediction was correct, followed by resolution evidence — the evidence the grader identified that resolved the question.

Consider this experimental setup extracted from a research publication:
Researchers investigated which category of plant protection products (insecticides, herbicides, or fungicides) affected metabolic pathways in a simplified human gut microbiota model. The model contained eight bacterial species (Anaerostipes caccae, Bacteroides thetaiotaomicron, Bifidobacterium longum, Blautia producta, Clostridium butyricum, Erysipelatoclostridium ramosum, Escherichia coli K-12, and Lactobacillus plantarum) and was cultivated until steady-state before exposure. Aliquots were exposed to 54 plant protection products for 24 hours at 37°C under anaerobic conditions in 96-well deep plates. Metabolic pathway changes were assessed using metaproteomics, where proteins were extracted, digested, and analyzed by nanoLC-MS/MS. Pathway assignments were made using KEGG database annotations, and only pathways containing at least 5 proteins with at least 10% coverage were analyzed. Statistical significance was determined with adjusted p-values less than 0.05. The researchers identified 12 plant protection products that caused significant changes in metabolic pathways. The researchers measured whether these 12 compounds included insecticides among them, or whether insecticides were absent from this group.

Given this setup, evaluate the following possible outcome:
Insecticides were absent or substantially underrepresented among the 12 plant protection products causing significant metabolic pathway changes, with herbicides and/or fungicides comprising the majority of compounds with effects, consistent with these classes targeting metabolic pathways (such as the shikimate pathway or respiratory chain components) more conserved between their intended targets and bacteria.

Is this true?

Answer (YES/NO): YES